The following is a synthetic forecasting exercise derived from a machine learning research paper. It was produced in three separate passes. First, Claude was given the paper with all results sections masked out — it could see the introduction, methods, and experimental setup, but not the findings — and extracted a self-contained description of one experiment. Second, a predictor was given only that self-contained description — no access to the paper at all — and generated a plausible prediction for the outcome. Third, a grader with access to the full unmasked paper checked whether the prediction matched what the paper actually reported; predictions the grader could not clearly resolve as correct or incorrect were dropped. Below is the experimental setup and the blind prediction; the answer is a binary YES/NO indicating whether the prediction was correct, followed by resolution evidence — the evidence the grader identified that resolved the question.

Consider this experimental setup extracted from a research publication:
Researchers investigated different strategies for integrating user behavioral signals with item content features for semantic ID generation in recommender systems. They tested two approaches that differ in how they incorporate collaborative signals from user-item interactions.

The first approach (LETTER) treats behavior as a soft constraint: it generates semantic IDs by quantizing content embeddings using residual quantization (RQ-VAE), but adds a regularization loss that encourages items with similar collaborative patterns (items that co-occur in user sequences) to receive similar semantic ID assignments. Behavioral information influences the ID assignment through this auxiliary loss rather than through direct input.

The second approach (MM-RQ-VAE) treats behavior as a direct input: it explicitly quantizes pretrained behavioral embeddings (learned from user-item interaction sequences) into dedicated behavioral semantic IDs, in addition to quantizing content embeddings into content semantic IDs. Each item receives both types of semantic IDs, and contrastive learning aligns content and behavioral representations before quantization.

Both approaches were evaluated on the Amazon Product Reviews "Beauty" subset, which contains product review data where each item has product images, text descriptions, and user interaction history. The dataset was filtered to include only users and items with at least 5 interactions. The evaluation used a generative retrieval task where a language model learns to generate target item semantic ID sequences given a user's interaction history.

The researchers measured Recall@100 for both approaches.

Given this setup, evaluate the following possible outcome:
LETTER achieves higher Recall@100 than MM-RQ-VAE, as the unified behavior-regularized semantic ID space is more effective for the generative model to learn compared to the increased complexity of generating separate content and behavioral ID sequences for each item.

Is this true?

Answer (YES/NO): NO